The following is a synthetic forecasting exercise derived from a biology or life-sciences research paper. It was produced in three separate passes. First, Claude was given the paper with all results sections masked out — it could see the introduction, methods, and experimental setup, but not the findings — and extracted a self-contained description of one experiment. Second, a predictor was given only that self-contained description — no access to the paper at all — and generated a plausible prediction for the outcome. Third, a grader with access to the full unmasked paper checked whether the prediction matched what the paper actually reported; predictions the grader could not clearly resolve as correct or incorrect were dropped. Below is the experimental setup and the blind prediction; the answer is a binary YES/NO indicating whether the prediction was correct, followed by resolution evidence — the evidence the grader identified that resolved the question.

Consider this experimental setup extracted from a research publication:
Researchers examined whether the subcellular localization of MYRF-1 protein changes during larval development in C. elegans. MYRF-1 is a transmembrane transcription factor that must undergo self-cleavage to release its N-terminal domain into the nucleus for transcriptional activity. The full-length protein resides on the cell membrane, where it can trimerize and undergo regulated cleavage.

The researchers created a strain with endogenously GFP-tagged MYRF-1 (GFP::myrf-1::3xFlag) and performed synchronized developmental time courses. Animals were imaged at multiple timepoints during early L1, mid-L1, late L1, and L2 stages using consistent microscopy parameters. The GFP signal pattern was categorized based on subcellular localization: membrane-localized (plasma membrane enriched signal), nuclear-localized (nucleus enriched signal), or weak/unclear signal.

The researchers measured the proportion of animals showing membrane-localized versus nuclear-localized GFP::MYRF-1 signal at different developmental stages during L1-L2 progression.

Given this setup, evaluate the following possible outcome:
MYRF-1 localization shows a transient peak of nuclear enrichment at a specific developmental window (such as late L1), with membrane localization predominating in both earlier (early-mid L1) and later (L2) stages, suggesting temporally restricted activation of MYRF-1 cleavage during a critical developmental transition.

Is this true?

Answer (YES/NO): NO